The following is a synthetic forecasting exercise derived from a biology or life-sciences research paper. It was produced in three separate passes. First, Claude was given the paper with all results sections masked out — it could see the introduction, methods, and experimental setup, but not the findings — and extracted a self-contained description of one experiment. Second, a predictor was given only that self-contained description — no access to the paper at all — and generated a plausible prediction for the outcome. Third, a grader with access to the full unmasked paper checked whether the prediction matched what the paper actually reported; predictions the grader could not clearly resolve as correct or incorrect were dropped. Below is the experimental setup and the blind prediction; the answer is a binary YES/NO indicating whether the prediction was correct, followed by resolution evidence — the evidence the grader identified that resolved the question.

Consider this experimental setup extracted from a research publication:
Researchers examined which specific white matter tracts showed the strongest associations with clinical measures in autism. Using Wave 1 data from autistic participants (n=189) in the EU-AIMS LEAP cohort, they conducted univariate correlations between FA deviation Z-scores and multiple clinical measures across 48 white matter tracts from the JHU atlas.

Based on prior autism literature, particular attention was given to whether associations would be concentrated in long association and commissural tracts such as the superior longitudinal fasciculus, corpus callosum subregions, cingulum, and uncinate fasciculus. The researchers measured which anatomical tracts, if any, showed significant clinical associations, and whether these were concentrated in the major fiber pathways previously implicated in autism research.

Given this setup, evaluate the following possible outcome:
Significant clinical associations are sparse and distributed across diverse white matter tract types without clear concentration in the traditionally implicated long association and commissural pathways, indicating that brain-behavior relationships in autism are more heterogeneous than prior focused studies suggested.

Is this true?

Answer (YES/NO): NO